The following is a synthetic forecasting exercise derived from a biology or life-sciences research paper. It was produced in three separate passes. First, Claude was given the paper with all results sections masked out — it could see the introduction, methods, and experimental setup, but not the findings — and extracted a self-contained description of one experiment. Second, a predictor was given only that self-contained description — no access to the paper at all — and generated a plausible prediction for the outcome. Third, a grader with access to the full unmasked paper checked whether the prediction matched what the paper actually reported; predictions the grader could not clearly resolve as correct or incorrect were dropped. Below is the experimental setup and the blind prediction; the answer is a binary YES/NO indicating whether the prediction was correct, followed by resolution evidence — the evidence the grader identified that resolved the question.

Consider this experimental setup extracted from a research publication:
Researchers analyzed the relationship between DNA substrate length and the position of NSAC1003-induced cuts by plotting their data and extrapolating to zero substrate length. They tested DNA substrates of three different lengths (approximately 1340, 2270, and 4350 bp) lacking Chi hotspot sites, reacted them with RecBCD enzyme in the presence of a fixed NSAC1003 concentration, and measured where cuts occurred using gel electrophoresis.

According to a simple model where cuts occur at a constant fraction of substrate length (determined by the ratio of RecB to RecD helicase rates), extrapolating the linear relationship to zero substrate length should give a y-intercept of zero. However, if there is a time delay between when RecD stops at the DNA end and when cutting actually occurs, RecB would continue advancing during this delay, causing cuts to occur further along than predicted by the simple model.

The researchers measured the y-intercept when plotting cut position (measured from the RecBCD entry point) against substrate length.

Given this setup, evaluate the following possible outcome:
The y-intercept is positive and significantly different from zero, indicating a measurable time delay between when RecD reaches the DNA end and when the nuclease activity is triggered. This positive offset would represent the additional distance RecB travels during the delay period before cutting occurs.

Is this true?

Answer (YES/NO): NO